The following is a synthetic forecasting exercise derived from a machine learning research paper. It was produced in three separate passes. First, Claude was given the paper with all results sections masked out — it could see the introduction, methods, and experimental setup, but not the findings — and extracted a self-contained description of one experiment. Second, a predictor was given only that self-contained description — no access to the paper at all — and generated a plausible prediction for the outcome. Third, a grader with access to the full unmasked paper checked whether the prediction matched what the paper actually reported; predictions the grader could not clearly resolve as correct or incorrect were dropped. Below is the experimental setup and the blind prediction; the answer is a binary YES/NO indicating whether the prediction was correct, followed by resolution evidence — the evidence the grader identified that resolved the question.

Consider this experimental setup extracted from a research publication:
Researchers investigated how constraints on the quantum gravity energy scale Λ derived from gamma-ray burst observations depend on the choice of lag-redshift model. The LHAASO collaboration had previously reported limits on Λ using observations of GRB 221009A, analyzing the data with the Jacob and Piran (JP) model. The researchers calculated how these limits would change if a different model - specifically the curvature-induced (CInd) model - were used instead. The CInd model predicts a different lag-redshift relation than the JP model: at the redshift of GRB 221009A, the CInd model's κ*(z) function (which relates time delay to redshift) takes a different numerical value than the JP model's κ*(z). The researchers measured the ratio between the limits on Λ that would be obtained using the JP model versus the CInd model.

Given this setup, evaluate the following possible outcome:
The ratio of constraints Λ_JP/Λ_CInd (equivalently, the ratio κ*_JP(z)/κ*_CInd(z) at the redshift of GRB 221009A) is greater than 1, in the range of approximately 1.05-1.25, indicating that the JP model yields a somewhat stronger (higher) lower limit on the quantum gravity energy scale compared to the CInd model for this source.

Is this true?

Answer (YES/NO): NO